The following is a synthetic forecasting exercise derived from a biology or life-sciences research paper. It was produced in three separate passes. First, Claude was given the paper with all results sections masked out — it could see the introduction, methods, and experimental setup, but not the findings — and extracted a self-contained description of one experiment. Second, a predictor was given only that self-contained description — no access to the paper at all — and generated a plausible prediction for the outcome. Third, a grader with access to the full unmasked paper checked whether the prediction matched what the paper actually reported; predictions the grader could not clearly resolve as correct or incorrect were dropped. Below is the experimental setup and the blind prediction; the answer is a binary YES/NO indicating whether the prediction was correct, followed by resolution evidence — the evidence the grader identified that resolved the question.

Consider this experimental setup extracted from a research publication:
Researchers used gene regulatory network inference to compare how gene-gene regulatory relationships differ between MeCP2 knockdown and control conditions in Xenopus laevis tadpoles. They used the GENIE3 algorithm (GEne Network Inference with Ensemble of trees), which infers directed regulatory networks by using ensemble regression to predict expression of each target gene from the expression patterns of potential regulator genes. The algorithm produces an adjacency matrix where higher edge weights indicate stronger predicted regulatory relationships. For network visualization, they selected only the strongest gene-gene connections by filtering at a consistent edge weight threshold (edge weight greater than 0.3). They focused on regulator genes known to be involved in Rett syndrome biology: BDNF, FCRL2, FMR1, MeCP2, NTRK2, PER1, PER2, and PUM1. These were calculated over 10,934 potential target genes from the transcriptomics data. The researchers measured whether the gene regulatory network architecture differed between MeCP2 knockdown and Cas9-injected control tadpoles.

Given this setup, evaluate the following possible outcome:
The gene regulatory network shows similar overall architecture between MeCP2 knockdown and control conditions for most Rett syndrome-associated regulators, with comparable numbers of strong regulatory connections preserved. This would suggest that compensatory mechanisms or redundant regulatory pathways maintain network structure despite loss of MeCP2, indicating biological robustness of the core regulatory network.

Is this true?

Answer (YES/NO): NO